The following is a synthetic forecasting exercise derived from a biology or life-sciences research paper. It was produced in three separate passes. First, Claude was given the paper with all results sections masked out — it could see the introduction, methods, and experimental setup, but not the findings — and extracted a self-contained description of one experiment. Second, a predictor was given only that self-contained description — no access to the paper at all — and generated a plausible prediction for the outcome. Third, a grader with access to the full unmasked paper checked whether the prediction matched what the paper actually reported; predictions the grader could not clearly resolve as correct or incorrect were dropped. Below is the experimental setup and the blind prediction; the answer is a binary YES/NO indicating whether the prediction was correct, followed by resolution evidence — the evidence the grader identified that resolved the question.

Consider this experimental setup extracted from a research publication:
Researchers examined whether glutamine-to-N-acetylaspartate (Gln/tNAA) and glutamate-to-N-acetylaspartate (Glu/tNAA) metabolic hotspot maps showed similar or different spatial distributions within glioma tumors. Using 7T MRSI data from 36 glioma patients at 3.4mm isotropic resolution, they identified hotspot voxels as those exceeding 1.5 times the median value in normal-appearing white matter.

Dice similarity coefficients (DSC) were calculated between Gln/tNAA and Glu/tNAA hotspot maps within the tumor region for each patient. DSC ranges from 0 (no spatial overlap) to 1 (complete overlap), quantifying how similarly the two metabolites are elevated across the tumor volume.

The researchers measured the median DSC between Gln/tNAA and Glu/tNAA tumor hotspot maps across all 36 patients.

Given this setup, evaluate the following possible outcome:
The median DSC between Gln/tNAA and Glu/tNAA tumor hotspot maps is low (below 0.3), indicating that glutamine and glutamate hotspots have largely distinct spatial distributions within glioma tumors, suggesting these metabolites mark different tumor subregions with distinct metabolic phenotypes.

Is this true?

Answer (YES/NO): NO